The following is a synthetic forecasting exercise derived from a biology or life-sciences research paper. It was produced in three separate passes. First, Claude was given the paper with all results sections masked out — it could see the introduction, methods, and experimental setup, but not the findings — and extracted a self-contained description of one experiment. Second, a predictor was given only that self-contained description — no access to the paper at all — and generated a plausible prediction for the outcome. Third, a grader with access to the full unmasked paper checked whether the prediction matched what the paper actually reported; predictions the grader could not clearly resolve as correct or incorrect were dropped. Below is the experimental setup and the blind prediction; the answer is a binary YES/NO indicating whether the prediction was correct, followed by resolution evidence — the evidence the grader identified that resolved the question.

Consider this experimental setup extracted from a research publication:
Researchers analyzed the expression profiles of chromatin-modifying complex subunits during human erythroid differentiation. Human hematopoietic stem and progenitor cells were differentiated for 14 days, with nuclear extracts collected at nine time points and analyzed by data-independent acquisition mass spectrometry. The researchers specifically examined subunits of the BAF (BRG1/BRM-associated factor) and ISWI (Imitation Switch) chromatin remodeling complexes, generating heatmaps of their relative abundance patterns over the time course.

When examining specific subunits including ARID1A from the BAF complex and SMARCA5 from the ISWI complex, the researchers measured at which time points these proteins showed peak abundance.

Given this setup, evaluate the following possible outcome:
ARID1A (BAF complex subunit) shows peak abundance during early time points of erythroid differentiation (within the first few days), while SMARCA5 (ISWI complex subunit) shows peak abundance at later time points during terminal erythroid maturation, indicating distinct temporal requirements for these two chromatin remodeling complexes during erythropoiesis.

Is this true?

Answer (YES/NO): NO